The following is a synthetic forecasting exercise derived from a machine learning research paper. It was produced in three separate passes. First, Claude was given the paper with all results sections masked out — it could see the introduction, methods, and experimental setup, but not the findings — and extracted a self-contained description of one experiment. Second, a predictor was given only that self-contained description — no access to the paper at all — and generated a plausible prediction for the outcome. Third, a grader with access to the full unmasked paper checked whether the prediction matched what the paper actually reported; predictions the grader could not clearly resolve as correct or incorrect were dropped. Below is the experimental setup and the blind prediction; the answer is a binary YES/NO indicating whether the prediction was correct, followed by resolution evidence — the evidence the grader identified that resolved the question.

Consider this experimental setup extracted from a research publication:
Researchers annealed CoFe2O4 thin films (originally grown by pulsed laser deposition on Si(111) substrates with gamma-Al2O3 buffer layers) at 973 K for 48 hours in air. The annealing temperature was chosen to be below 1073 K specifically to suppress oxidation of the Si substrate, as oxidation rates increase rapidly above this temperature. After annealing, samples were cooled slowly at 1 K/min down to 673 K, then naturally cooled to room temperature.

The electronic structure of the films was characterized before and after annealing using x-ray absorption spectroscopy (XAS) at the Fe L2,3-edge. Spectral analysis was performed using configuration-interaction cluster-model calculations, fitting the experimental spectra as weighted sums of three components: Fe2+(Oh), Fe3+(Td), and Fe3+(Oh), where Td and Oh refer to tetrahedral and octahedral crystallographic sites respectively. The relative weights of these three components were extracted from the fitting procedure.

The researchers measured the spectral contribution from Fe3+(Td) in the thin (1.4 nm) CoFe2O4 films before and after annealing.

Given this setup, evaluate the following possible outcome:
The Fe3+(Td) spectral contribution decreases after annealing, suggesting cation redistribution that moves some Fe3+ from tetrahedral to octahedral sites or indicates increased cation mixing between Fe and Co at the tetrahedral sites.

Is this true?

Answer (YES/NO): NO